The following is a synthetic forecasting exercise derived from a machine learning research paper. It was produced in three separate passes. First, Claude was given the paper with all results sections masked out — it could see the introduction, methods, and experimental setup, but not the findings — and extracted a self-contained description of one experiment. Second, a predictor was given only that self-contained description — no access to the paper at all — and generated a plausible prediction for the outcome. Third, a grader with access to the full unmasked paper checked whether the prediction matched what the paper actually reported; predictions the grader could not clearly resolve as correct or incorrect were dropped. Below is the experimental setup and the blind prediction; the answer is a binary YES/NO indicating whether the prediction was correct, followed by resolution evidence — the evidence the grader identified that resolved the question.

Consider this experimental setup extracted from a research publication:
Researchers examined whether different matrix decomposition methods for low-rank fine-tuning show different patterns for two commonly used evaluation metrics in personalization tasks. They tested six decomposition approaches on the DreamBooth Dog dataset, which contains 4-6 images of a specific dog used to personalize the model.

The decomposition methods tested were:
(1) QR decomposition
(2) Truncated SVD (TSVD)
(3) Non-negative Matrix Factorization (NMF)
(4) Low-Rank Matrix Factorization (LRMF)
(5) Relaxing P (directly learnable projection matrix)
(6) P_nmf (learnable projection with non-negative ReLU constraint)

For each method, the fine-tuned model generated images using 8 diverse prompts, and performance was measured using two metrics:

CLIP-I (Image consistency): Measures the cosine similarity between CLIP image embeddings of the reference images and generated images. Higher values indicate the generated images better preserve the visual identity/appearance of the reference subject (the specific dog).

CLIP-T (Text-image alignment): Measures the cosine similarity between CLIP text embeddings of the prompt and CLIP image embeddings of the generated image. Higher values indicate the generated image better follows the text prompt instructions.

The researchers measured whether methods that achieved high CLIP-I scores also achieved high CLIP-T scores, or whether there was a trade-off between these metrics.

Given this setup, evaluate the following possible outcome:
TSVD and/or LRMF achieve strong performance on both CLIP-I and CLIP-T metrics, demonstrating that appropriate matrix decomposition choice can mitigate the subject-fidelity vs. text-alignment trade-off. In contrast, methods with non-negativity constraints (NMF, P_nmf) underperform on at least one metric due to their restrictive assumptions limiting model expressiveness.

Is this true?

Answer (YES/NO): NO